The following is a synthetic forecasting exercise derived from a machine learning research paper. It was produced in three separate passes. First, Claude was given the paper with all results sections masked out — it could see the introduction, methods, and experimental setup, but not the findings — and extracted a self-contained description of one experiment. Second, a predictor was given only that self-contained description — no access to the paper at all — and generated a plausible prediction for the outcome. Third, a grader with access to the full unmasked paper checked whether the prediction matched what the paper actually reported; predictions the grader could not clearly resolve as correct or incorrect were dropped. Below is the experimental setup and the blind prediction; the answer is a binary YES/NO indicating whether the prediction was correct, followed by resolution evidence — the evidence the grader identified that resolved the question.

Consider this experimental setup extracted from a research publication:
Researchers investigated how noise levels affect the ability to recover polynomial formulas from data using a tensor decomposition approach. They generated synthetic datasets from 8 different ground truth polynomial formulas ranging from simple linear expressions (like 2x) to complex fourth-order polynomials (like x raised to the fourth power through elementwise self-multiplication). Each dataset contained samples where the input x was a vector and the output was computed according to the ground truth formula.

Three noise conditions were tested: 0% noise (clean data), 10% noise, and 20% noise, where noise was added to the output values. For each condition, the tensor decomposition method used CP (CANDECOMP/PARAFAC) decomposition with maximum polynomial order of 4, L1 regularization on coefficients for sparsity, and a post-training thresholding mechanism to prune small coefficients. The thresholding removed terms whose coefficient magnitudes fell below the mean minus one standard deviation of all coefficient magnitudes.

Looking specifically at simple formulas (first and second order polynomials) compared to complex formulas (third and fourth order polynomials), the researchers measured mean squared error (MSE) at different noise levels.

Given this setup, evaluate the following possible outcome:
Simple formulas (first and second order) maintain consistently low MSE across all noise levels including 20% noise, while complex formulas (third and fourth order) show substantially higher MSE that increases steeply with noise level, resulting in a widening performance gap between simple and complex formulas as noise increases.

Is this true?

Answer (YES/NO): NO